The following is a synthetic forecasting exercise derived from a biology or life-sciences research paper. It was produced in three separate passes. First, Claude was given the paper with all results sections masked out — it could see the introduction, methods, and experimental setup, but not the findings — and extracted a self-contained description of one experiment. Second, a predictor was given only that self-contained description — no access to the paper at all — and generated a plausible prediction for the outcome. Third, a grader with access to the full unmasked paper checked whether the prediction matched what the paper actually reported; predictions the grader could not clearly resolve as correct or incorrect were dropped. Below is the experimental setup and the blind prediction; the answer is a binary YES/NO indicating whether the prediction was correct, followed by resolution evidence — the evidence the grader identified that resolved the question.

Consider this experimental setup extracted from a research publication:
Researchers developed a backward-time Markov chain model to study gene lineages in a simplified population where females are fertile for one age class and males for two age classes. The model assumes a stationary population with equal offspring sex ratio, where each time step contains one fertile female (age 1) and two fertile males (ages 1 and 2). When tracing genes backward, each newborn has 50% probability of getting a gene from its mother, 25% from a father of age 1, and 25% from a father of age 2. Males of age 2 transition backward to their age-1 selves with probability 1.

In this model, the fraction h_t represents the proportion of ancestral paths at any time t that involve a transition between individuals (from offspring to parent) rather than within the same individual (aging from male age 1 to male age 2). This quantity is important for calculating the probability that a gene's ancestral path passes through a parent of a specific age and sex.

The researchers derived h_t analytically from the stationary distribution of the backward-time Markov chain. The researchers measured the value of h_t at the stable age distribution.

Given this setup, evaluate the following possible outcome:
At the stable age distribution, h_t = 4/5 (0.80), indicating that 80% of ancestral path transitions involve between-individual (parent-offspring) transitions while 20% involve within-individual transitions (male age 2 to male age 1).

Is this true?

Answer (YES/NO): YES